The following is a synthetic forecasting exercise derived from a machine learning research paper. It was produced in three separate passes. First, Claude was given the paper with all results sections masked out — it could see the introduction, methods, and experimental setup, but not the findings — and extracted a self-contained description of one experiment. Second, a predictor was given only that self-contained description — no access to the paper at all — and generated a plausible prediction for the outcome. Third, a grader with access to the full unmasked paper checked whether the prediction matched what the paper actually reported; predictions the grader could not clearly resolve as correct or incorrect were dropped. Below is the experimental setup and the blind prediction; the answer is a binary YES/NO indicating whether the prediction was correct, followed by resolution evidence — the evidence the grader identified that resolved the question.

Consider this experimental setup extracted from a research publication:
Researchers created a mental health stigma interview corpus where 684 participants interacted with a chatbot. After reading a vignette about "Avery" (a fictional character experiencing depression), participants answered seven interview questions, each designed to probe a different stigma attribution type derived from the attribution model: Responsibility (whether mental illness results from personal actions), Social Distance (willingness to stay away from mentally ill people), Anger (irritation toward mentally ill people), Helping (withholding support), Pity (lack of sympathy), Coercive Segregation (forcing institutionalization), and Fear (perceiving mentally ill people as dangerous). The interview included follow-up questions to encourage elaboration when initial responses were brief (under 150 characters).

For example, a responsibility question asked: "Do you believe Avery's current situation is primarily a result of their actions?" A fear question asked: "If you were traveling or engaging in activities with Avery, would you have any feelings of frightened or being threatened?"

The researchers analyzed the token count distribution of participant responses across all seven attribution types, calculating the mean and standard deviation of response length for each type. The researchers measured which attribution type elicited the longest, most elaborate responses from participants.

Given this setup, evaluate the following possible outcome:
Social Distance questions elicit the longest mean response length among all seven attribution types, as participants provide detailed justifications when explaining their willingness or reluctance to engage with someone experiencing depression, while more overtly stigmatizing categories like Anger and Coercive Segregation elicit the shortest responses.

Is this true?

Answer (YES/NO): NO